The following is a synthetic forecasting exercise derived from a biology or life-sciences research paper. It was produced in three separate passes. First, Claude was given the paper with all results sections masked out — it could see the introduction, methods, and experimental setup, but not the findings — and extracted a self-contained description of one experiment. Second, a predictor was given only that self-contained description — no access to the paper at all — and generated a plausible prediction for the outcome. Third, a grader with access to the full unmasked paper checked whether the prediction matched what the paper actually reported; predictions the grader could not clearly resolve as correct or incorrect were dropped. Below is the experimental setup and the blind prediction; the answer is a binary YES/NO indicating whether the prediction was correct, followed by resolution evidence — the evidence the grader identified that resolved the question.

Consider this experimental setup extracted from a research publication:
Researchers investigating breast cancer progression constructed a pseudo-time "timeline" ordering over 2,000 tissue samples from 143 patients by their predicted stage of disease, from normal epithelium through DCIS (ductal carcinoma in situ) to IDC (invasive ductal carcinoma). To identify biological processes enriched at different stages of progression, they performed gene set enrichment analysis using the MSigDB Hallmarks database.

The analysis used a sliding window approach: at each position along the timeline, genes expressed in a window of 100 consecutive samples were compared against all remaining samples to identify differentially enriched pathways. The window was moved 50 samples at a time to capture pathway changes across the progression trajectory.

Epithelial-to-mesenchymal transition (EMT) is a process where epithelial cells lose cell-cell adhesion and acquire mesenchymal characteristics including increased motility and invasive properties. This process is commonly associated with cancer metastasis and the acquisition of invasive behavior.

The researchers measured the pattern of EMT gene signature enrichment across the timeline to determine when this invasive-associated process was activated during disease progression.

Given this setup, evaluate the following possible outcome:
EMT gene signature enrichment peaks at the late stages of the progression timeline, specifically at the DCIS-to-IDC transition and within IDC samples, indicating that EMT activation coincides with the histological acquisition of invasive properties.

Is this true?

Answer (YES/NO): NO